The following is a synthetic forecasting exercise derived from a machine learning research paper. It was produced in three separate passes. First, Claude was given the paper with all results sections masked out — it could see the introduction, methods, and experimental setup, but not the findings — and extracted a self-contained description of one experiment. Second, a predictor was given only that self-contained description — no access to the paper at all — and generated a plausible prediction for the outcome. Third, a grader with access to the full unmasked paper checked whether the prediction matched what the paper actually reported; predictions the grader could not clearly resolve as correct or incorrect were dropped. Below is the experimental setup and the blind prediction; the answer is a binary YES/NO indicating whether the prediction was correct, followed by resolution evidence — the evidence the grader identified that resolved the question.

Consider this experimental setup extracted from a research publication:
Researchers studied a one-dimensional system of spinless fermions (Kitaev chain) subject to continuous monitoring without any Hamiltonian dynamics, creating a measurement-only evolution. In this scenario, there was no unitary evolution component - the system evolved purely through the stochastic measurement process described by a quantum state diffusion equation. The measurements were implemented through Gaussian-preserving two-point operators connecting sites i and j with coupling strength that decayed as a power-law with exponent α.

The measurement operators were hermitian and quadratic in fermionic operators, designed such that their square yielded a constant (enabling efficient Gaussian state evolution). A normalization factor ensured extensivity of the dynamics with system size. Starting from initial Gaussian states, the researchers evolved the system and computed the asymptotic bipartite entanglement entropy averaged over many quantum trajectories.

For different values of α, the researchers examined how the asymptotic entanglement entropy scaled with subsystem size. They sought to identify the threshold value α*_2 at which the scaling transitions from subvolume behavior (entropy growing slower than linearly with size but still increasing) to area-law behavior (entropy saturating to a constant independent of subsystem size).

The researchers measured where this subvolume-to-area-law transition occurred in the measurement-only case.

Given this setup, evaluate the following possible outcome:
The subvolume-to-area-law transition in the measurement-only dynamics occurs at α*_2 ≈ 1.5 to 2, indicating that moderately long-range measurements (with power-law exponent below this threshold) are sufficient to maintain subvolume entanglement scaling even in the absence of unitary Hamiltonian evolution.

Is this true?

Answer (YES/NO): YES